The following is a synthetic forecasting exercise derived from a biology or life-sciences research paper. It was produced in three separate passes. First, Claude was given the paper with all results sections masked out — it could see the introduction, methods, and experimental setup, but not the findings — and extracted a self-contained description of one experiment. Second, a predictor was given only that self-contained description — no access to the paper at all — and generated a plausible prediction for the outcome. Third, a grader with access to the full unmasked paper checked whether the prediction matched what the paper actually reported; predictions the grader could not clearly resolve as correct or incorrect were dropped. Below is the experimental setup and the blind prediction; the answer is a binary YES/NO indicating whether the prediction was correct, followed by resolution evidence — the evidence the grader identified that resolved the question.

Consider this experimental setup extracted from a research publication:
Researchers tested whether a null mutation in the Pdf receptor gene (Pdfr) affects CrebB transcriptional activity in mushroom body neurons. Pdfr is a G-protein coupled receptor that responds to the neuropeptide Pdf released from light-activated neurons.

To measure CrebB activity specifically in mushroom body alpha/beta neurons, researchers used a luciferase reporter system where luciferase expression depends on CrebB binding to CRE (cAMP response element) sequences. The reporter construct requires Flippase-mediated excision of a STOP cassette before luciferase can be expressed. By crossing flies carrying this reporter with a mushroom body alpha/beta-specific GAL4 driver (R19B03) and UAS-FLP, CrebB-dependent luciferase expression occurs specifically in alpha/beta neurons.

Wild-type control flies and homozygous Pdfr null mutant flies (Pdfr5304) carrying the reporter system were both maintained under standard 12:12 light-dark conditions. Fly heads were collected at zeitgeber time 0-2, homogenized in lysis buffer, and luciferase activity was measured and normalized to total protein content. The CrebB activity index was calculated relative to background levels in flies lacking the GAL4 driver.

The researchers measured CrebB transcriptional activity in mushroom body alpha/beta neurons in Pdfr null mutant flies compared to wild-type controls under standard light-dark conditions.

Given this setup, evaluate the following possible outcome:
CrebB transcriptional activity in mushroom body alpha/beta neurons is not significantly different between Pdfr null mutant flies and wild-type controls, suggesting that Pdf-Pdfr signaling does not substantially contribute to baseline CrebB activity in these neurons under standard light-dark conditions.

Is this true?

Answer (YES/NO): NO